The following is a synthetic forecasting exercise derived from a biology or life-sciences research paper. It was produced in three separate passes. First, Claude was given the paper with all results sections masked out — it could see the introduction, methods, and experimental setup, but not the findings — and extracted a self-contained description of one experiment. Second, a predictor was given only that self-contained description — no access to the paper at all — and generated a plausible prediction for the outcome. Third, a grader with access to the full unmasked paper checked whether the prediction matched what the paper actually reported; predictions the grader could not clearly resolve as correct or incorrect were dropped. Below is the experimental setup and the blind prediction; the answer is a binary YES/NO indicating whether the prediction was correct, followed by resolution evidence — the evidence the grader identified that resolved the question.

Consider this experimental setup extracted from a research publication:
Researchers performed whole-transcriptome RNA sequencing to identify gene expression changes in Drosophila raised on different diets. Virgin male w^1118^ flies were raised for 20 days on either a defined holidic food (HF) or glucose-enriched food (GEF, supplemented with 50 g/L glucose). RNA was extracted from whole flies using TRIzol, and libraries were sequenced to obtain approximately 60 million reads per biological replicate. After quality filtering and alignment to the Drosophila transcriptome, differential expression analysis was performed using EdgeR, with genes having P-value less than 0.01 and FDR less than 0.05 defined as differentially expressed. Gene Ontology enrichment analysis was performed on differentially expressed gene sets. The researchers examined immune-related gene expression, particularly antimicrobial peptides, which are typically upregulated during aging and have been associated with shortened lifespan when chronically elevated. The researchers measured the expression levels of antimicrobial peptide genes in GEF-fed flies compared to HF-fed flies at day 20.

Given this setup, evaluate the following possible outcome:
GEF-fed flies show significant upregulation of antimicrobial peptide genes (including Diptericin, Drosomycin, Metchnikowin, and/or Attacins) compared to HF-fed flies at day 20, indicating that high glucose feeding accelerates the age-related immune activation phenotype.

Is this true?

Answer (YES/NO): NO